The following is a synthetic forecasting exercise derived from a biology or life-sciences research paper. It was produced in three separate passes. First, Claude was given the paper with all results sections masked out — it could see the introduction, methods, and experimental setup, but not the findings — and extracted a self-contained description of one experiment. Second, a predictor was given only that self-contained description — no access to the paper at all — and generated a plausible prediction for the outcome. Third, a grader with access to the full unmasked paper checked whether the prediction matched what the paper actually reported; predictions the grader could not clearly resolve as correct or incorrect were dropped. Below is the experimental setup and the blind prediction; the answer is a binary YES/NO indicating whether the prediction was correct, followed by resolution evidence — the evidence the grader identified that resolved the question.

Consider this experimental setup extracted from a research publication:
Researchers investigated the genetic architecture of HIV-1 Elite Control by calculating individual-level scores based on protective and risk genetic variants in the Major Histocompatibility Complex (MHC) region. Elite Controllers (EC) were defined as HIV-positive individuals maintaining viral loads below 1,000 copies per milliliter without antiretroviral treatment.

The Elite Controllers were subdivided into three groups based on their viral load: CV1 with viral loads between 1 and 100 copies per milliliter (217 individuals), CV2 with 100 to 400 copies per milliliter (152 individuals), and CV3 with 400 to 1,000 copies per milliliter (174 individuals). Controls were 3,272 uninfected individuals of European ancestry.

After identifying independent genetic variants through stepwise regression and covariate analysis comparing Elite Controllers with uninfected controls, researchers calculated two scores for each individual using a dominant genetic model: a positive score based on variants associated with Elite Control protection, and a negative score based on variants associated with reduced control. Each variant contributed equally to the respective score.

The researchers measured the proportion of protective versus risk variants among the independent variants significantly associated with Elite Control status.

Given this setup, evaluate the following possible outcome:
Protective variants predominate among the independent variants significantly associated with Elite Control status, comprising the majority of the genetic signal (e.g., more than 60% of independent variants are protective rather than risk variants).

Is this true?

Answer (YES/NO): YES